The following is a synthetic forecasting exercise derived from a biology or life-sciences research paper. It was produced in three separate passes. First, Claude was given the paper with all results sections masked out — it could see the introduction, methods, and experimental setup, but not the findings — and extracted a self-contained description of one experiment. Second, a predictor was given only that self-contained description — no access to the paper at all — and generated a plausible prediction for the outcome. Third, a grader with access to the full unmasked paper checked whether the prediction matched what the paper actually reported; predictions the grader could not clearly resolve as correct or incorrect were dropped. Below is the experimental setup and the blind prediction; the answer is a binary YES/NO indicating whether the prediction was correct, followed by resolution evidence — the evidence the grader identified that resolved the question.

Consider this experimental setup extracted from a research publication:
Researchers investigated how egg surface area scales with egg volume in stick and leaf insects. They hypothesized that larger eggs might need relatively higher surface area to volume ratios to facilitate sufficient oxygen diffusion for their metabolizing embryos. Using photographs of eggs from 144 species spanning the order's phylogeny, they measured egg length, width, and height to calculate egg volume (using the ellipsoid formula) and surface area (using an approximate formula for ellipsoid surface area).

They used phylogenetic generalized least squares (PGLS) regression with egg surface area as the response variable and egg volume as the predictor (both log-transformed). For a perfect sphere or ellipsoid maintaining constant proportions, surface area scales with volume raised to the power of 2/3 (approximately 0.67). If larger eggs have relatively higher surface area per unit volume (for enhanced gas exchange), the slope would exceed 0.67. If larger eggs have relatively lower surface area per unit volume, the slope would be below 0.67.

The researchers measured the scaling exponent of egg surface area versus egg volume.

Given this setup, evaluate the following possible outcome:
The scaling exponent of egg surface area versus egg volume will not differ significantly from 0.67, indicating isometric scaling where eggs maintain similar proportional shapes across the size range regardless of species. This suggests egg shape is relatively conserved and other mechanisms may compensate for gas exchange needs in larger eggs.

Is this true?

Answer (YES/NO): YES